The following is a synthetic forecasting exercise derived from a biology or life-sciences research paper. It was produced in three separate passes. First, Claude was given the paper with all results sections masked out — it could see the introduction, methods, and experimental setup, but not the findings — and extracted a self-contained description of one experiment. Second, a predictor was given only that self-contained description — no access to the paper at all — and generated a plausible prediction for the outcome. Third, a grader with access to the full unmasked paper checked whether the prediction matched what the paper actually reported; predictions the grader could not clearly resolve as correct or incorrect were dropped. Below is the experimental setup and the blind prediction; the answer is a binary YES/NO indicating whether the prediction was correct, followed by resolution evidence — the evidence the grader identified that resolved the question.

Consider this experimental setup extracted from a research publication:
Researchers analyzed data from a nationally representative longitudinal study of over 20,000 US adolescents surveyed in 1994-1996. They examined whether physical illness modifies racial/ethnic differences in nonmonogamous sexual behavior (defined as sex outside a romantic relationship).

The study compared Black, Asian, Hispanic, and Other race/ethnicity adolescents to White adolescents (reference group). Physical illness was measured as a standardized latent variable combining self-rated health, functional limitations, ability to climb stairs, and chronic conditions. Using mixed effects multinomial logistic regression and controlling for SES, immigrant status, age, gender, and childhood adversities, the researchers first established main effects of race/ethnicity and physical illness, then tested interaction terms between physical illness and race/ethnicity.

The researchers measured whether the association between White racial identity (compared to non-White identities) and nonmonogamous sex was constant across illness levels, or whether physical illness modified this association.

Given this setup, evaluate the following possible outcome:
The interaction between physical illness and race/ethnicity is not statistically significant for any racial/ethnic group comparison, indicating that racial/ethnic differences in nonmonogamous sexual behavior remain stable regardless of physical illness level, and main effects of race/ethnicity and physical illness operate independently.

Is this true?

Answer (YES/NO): NO